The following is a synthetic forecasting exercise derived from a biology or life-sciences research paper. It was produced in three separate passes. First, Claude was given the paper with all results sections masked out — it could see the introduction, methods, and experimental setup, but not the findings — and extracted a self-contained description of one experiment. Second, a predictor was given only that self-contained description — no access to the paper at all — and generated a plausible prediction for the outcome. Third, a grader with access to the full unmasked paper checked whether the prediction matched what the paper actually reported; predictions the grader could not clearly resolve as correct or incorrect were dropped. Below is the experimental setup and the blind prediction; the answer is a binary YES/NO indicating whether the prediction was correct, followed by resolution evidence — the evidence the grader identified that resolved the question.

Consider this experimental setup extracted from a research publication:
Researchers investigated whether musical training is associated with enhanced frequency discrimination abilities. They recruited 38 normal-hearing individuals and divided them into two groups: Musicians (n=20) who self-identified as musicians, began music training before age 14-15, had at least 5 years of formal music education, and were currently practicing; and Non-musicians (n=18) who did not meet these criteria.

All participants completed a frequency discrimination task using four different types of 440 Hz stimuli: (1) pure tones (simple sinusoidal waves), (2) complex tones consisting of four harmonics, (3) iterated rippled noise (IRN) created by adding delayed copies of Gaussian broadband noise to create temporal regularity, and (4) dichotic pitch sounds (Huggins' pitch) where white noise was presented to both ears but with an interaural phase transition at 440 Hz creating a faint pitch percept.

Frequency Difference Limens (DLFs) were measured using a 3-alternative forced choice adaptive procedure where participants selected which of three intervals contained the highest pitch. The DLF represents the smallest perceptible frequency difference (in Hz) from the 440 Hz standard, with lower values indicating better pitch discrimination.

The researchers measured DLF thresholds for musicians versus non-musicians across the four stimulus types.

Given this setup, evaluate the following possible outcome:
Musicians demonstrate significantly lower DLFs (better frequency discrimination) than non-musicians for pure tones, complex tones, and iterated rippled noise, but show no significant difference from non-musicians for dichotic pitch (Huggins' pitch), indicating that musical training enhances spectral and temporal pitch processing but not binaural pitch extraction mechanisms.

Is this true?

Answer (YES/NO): NO